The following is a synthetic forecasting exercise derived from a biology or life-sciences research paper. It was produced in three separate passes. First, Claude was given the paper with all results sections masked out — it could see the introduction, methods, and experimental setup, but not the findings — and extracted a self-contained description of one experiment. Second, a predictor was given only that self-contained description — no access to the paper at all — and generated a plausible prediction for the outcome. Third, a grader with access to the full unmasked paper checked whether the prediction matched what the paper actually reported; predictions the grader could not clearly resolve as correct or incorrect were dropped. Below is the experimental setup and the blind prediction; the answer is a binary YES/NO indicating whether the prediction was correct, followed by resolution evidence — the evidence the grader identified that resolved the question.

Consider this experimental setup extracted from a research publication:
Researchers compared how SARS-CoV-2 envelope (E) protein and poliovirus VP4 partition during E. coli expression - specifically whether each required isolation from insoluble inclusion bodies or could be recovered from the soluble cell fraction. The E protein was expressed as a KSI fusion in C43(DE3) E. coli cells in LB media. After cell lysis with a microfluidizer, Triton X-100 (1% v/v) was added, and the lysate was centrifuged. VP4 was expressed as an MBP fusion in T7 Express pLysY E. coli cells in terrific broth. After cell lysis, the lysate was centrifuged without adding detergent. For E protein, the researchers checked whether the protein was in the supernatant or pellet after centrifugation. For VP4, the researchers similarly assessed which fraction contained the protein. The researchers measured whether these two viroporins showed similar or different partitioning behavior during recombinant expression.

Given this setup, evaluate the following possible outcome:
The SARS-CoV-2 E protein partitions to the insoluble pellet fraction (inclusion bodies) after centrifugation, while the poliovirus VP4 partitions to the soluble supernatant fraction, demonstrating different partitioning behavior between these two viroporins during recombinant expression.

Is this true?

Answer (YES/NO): YES